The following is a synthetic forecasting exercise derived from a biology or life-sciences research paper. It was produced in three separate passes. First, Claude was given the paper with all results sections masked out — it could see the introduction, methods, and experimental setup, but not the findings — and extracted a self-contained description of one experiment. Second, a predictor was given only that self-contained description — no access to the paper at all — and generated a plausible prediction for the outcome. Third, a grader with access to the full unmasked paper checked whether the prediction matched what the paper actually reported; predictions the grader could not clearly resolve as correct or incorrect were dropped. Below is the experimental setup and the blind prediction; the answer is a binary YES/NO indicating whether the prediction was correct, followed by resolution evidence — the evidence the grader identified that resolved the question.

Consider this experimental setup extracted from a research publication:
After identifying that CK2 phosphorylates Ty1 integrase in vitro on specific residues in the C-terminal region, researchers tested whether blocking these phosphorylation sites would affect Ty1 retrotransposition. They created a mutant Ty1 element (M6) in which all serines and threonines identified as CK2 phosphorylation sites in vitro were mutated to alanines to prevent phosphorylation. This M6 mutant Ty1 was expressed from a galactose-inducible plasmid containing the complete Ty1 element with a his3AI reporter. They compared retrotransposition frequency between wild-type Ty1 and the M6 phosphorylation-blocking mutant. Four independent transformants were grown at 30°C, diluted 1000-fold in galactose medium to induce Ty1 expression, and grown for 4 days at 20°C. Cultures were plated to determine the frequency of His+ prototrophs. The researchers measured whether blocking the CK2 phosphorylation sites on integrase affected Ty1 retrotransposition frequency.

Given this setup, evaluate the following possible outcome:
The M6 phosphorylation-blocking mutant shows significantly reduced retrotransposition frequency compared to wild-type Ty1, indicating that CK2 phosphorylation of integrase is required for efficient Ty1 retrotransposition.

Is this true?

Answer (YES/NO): NO